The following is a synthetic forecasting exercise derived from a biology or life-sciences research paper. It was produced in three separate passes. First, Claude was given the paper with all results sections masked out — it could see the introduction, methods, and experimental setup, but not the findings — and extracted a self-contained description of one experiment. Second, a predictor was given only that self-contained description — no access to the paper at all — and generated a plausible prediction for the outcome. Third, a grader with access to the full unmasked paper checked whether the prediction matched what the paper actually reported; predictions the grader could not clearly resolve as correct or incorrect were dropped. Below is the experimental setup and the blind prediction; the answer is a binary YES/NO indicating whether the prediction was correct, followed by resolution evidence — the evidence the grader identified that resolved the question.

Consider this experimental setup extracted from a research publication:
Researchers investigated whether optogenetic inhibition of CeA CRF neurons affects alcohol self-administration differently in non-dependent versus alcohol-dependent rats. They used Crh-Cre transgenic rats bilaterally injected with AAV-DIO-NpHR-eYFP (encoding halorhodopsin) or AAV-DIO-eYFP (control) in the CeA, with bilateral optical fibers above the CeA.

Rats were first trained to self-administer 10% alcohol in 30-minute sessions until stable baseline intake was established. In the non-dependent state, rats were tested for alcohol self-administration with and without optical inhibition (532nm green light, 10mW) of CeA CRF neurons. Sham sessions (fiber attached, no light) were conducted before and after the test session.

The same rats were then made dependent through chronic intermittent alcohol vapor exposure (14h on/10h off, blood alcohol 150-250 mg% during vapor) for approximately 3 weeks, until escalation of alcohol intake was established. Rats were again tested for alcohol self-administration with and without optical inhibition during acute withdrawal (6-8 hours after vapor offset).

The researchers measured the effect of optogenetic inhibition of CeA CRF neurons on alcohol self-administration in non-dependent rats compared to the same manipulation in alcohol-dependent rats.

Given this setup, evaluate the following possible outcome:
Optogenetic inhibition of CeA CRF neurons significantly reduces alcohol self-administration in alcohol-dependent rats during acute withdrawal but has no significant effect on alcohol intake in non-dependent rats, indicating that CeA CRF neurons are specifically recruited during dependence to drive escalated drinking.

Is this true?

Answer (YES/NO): YES